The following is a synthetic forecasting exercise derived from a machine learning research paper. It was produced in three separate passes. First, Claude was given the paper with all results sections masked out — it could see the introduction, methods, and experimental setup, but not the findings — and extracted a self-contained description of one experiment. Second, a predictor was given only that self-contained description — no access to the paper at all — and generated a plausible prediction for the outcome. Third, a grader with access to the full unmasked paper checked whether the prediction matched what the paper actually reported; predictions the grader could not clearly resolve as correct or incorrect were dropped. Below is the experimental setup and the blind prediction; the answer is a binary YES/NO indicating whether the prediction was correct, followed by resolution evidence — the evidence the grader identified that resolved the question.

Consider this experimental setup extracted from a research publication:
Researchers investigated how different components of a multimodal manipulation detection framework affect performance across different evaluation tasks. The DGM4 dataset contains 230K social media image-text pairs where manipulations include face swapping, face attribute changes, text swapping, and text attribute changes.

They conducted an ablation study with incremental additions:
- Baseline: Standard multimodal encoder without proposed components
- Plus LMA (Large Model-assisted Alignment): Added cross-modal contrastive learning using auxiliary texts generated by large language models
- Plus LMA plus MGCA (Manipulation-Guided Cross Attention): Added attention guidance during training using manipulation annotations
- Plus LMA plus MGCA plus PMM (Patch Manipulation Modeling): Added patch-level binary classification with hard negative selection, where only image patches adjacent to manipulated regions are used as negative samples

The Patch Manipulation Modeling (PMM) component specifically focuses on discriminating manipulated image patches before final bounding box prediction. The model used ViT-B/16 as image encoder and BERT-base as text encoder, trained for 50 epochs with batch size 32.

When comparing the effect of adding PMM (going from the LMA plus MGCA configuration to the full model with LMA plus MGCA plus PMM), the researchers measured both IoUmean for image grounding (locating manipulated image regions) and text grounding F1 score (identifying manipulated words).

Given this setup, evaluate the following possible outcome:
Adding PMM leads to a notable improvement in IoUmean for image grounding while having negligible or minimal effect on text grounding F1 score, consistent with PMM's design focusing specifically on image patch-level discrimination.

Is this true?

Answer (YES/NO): YES